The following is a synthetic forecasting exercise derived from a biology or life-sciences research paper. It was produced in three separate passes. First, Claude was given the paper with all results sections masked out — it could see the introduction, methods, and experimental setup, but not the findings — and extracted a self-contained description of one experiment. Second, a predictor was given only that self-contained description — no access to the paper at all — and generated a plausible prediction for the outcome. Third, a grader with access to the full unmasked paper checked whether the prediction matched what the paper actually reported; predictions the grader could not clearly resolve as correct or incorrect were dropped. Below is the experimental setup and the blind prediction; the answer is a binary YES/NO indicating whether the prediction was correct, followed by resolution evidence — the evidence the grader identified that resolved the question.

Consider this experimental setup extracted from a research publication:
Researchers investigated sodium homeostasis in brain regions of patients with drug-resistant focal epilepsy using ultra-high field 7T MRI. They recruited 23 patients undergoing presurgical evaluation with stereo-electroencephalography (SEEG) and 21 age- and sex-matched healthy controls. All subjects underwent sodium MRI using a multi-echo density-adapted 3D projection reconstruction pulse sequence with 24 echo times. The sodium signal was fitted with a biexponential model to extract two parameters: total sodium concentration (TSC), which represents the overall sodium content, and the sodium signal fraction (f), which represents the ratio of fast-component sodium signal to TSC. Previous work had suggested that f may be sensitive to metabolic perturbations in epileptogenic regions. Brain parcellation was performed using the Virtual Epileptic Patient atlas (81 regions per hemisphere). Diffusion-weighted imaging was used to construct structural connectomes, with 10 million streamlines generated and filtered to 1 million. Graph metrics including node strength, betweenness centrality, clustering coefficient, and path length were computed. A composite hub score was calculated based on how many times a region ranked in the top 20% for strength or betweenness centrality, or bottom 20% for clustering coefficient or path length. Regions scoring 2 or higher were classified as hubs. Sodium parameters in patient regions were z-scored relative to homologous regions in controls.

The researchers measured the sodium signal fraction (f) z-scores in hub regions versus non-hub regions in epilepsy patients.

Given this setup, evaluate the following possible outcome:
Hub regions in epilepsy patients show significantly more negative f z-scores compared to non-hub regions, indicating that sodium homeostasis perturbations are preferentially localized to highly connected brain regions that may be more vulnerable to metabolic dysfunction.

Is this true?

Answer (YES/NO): NO